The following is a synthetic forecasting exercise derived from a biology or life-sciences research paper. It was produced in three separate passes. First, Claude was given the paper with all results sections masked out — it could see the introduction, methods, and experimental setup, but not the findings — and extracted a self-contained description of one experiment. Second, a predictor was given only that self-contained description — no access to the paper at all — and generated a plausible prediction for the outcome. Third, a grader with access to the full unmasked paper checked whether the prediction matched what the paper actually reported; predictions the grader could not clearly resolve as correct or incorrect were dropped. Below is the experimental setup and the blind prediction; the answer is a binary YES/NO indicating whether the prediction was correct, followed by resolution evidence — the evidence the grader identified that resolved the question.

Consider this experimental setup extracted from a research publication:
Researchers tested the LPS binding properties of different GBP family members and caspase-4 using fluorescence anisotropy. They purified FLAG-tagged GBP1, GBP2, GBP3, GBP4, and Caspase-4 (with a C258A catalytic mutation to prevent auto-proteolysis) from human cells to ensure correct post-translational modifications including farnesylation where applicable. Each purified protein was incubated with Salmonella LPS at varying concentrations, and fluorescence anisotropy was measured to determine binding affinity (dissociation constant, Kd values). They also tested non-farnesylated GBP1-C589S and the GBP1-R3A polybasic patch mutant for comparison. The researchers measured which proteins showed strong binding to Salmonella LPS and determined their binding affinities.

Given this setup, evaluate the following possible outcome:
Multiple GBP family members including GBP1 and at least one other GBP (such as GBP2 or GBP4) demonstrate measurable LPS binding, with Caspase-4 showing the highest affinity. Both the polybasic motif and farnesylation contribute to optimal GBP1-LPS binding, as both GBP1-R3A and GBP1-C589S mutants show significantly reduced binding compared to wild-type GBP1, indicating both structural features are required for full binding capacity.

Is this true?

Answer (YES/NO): NO